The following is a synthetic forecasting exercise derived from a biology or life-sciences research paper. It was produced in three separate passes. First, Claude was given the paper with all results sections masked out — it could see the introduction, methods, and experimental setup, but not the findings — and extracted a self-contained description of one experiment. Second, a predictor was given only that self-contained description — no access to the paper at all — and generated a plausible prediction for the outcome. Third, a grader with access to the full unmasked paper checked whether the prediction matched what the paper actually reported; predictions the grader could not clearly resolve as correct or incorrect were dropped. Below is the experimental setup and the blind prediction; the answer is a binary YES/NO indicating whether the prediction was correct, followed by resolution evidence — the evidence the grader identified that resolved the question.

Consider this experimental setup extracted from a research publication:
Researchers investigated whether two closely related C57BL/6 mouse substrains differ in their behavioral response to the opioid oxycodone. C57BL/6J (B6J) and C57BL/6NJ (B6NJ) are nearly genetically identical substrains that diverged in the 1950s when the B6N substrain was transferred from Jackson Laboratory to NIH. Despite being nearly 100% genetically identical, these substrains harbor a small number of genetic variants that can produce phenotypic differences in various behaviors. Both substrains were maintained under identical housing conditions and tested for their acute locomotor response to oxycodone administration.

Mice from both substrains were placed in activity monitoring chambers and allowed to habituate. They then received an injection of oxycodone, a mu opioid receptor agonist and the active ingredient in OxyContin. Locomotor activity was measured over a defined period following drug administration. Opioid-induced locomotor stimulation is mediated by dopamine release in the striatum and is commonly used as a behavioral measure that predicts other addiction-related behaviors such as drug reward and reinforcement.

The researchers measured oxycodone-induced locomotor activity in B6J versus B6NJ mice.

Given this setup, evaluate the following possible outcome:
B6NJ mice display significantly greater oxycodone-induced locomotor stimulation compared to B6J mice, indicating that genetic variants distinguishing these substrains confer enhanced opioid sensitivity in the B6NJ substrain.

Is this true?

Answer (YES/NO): NO